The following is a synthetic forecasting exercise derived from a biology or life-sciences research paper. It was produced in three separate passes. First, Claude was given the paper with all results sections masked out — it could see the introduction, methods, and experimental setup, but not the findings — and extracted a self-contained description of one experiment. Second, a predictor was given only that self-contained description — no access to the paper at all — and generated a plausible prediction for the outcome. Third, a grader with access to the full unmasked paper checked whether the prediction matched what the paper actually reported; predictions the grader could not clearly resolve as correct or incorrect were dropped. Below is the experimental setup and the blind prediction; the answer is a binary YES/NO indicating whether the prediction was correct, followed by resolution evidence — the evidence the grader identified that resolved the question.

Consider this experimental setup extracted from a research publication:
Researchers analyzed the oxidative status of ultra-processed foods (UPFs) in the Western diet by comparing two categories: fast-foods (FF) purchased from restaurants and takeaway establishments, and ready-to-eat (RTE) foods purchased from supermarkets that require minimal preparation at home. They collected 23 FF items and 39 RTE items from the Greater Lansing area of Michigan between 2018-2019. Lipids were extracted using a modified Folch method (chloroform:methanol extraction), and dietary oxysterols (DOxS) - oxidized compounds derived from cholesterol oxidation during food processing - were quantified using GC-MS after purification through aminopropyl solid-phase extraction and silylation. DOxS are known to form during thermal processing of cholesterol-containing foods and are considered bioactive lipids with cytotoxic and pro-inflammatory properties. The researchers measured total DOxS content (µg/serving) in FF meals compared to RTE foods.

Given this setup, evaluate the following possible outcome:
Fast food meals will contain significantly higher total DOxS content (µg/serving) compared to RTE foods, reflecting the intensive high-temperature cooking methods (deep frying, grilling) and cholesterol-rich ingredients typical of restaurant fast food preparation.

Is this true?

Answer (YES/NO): NO